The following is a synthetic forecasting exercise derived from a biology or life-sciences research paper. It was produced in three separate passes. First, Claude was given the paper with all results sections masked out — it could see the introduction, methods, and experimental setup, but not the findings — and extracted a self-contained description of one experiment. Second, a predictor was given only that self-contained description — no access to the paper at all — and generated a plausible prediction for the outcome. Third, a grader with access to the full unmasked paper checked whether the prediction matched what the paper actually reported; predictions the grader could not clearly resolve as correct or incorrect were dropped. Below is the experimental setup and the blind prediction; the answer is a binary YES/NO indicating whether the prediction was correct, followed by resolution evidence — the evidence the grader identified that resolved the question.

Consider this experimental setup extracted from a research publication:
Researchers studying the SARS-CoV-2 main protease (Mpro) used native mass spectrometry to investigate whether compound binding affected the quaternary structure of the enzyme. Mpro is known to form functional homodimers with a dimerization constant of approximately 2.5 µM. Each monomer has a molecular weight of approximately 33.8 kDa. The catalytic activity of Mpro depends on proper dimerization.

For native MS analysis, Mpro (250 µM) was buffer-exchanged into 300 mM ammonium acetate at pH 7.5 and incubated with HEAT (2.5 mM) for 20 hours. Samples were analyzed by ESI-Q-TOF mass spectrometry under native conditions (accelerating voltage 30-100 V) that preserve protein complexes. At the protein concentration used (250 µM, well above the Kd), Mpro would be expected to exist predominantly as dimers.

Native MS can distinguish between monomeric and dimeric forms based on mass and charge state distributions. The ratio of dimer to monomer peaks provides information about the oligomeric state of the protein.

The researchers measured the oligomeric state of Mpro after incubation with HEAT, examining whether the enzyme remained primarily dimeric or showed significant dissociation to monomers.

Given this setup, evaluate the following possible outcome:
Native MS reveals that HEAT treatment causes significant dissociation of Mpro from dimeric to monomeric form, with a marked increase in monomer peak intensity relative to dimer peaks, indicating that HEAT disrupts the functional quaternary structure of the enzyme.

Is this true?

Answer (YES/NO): NO